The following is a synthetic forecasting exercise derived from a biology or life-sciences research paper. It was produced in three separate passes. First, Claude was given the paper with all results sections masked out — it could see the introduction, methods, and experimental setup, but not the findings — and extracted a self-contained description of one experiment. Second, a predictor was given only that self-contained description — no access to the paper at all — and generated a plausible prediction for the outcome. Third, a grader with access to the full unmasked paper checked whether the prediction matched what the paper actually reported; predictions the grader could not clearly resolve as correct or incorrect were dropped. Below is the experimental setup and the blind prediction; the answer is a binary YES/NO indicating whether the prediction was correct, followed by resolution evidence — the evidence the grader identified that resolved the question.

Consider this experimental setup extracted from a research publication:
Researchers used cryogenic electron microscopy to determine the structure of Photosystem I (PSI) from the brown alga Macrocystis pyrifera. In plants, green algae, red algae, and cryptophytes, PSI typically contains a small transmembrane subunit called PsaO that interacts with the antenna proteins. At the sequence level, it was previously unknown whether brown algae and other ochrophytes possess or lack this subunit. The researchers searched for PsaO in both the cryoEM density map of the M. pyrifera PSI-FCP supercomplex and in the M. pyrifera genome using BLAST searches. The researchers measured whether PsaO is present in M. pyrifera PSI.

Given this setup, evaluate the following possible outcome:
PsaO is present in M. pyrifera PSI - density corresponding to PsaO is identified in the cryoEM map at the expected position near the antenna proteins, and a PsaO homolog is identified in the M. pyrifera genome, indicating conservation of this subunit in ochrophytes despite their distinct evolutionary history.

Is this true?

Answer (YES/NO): NO